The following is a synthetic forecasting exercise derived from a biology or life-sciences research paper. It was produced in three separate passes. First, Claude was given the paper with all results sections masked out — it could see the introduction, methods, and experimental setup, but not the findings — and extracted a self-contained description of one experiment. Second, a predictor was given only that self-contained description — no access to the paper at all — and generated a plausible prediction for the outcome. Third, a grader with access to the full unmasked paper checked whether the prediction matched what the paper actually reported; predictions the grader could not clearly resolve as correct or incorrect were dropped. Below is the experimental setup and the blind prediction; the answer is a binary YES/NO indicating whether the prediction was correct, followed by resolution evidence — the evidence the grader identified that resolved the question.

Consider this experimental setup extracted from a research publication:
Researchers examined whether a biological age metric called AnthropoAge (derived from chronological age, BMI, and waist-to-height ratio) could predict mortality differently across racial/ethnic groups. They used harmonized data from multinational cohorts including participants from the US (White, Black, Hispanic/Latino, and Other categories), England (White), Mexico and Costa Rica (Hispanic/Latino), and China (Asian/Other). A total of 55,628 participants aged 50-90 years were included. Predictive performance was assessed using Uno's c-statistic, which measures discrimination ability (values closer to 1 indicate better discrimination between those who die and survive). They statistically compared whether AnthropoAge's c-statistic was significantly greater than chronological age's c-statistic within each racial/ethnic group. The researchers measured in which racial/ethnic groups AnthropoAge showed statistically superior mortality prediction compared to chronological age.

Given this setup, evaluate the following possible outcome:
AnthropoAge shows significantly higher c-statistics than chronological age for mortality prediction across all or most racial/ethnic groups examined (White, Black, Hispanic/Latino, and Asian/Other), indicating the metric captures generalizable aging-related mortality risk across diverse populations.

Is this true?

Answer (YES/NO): NO